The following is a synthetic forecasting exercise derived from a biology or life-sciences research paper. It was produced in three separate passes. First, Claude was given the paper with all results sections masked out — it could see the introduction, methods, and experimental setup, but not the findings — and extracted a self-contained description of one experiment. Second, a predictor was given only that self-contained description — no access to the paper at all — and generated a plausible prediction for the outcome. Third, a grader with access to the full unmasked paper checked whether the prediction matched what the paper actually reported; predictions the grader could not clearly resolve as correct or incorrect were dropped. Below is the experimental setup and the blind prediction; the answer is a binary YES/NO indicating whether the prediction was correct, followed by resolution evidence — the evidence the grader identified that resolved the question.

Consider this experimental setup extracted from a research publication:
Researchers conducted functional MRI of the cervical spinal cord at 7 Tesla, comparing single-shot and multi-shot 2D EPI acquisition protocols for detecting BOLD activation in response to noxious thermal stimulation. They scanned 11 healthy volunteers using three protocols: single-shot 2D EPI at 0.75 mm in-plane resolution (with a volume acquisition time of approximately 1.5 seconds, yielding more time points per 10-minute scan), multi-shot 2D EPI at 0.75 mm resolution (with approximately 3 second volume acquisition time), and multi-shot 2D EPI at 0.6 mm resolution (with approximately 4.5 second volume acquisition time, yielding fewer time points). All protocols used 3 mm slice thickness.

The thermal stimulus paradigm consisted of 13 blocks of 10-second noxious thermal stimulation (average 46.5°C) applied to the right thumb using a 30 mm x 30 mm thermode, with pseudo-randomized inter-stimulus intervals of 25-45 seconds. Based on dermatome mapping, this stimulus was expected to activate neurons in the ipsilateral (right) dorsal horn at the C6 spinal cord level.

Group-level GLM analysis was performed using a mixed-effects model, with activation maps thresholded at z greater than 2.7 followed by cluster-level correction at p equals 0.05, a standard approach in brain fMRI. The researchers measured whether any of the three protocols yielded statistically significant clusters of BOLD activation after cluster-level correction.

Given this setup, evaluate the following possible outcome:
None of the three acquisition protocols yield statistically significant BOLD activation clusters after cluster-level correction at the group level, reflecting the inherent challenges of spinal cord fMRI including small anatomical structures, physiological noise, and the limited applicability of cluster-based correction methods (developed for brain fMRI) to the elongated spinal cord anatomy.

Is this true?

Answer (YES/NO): YES